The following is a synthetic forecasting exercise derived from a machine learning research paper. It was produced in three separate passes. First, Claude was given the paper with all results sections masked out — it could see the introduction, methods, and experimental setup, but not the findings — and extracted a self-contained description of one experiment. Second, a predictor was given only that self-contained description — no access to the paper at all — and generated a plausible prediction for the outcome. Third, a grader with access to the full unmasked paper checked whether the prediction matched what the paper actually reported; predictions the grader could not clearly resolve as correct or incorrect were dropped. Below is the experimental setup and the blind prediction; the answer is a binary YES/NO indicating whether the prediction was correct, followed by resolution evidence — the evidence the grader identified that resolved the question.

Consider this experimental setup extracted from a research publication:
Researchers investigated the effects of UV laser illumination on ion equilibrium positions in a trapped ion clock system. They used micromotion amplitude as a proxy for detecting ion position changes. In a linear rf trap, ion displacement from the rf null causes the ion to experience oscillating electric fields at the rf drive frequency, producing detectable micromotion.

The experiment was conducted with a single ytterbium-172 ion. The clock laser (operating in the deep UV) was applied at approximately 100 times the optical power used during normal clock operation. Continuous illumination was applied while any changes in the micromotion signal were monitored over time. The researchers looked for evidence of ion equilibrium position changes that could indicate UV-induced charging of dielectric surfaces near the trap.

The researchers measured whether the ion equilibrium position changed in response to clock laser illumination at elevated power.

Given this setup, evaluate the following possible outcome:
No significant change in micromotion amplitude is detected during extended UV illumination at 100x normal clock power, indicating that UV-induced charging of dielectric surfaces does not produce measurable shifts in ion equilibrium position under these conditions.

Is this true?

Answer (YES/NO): NO